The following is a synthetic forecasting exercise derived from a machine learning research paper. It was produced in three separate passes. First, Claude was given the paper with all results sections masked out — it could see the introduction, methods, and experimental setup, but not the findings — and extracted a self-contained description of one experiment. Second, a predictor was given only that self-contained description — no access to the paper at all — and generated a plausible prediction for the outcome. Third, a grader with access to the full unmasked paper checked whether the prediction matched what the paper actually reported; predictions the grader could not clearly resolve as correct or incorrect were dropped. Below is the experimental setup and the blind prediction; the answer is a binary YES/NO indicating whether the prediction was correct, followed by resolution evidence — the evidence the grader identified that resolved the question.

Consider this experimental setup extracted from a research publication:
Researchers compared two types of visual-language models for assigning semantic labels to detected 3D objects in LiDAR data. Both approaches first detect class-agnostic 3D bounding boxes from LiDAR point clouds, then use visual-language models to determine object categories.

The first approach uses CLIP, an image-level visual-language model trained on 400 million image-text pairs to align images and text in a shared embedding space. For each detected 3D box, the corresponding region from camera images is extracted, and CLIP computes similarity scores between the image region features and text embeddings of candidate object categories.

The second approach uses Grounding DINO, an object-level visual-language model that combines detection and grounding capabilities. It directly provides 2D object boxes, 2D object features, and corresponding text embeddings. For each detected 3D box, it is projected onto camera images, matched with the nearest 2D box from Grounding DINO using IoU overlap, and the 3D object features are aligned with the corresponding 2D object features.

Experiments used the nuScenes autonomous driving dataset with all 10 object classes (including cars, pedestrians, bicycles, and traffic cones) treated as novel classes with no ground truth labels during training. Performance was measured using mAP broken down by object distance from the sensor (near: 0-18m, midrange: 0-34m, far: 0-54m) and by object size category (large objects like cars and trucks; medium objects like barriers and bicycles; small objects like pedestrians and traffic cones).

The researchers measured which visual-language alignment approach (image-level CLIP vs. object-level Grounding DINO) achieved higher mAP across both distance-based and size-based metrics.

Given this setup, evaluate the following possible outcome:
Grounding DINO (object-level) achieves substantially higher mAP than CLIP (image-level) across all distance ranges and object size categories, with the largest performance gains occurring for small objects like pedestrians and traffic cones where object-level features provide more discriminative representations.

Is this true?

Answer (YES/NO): NO